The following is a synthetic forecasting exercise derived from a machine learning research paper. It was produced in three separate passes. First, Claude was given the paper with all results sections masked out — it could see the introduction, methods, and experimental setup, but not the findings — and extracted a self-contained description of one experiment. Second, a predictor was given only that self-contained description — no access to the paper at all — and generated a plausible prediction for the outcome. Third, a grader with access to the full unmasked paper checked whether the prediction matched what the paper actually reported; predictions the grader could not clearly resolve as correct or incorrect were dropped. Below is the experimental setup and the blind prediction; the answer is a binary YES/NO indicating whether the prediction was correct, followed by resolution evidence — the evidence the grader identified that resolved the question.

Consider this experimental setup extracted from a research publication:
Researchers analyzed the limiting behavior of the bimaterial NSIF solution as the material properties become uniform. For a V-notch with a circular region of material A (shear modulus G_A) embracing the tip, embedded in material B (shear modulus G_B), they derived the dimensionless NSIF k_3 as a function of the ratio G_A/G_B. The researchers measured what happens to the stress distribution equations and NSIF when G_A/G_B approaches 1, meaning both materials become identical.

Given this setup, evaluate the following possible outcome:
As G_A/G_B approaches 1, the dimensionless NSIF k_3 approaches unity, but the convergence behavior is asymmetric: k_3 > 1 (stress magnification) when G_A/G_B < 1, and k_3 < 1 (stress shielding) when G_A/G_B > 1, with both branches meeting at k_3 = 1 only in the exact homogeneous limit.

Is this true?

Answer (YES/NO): NO